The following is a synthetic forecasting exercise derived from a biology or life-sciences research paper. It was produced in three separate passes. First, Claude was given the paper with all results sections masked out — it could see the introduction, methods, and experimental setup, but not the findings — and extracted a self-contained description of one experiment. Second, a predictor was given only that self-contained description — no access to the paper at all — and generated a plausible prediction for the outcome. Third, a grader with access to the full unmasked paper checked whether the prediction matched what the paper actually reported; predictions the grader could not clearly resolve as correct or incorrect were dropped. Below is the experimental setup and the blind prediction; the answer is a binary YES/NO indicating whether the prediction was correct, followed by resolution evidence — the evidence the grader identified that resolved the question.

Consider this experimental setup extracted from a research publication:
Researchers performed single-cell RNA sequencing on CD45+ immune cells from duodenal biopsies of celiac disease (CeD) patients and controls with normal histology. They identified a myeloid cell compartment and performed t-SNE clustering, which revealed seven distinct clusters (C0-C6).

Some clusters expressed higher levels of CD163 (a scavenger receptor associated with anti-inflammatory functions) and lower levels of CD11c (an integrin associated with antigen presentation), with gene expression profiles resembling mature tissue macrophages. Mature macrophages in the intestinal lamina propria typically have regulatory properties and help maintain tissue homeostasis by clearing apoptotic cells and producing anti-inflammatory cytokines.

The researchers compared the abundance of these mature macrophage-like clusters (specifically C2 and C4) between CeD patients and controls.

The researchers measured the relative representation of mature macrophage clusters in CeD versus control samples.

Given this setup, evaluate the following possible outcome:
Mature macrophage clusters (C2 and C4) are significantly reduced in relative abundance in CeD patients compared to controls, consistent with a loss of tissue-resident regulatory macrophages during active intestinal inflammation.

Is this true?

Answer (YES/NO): YES